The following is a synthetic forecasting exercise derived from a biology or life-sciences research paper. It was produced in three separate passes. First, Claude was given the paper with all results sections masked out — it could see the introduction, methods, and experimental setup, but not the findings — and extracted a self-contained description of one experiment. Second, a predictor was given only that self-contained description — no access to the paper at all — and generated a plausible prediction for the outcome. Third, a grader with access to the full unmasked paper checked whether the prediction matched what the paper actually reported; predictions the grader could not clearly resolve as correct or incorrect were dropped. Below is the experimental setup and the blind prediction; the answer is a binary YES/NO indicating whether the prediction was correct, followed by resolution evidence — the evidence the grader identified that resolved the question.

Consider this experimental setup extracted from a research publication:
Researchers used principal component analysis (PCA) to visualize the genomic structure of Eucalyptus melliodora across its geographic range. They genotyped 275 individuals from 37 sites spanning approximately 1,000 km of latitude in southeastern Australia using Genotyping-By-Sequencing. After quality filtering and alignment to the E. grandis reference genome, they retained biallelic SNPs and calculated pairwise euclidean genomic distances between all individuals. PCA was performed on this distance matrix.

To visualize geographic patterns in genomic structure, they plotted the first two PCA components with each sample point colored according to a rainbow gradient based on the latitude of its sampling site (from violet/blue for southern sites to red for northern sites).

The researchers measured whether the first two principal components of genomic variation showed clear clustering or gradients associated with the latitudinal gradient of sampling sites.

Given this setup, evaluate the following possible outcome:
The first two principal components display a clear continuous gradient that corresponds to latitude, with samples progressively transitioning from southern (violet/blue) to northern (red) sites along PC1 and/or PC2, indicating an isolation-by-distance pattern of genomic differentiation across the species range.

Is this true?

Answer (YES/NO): NO